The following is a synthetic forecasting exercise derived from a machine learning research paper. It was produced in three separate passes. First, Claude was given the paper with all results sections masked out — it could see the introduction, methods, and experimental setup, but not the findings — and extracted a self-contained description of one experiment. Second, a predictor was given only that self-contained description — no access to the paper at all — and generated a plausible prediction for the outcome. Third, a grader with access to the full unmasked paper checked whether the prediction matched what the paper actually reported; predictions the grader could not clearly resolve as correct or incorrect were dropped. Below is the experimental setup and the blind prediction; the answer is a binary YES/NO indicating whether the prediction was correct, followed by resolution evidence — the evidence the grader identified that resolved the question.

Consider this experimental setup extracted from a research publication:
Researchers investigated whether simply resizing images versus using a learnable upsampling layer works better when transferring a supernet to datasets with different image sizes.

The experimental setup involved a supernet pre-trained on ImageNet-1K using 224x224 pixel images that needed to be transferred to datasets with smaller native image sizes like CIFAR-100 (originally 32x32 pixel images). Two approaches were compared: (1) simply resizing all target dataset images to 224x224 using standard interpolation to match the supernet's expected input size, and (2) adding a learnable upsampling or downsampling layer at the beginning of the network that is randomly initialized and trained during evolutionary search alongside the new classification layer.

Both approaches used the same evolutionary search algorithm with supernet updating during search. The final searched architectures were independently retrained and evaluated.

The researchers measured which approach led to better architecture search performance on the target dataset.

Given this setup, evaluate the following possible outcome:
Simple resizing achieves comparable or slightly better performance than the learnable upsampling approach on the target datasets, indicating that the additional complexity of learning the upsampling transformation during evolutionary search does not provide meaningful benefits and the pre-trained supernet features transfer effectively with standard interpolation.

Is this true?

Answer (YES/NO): YES